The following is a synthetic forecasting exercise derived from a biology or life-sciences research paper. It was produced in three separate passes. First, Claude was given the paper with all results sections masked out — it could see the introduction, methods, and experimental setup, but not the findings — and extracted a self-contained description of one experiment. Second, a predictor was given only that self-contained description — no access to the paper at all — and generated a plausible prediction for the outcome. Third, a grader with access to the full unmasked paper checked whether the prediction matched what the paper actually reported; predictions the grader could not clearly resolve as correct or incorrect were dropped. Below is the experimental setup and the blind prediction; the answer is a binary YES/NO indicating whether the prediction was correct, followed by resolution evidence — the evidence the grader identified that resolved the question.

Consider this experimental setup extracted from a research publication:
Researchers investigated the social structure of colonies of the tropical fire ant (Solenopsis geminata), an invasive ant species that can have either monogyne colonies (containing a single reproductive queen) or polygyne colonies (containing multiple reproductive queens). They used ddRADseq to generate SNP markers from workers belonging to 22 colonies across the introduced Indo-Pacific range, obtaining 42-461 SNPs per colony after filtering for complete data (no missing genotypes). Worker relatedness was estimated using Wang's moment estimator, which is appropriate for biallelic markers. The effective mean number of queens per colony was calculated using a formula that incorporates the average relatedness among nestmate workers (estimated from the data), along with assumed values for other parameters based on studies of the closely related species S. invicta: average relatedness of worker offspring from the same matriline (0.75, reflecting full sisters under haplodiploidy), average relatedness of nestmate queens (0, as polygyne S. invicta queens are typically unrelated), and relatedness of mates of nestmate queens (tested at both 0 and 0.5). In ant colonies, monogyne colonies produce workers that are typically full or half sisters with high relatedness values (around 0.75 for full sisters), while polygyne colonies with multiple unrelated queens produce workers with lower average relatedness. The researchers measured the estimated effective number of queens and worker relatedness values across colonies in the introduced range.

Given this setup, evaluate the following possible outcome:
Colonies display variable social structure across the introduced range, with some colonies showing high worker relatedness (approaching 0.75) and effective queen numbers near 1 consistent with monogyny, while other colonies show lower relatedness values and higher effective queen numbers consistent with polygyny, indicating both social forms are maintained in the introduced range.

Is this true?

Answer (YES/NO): NO